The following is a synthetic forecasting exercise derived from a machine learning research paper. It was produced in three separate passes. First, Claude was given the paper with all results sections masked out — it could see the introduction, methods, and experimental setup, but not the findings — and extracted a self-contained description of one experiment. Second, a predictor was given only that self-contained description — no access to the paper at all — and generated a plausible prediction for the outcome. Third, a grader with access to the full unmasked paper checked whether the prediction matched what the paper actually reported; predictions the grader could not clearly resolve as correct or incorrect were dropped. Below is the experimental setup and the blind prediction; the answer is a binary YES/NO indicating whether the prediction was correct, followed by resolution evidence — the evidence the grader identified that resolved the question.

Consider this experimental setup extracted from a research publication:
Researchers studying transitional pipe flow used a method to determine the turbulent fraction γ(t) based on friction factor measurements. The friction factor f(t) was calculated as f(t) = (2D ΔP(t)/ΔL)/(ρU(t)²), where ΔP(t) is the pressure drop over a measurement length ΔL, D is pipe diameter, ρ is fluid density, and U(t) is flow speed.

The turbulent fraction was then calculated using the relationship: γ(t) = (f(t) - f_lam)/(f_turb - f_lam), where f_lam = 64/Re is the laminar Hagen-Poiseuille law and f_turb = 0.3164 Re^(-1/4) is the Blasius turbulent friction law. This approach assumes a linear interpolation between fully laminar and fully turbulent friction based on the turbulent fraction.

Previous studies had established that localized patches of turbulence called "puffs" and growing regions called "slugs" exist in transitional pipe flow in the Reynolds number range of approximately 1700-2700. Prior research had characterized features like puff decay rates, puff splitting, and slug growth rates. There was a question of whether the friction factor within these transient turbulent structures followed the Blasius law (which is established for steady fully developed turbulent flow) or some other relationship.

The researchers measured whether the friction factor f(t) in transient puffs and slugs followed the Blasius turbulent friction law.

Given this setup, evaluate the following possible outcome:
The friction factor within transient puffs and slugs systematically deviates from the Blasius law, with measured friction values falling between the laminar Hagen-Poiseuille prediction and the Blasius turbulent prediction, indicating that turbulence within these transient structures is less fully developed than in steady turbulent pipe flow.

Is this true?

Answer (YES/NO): NO